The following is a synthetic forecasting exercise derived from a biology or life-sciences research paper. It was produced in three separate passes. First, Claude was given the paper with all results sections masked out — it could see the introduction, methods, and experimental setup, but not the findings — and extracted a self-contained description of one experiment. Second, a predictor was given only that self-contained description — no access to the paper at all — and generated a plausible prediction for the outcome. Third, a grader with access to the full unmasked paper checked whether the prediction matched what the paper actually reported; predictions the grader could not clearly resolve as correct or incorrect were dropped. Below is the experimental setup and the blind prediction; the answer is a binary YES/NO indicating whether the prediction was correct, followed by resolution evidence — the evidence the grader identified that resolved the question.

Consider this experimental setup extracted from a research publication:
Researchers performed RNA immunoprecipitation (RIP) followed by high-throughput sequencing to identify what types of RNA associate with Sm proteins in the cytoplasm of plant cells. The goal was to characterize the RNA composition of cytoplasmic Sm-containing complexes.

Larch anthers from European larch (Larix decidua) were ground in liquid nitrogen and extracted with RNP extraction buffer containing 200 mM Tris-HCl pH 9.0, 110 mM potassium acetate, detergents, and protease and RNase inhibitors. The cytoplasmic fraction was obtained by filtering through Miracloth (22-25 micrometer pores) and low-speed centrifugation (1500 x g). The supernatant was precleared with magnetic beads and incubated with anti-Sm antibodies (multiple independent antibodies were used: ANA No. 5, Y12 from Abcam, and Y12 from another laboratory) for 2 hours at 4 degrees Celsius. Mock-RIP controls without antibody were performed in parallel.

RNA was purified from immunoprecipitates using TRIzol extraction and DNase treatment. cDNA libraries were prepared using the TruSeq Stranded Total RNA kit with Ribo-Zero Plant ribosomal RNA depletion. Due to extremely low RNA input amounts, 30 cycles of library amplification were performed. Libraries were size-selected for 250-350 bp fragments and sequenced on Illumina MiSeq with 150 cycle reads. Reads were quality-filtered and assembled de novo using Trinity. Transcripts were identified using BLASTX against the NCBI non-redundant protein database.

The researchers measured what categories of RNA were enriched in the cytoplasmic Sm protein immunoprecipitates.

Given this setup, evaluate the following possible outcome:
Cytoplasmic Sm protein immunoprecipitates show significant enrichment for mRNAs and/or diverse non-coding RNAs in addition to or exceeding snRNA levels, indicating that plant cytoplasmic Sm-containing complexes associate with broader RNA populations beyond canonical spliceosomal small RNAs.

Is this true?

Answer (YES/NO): YES